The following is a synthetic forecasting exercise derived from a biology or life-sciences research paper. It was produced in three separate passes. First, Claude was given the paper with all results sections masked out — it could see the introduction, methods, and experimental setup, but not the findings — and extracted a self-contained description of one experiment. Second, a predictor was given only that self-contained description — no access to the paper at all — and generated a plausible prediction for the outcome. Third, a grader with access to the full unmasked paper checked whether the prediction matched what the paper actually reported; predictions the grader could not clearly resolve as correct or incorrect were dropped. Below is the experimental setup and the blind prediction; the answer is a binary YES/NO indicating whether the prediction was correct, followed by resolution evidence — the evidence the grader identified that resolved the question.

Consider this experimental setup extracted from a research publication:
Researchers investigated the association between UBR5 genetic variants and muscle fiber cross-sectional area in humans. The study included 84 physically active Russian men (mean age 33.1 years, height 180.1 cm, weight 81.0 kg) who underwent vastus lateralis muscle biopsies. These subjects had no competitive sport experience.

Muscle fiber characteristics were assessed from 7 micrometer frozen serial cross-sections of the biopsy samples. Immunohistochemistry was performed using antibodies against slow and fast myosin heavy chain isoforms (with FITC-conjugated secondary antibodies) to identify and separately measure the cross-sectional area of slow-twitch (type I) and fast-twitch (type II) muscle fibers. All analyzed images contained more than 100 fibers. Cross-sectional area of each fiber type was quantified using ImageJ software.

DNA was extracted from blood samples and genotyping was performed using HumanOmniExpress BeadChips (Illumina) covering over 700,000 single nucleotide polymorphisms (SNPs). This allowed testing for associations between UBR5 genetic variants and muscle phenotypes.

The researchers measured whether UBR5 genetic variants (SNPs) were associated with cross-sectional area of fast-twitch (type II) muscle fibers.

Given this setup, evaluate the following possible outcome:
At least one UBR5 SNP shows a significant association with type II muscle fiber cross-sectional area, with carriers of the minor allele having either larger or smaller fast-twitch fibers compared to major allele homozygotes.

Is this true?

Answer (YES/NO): YES